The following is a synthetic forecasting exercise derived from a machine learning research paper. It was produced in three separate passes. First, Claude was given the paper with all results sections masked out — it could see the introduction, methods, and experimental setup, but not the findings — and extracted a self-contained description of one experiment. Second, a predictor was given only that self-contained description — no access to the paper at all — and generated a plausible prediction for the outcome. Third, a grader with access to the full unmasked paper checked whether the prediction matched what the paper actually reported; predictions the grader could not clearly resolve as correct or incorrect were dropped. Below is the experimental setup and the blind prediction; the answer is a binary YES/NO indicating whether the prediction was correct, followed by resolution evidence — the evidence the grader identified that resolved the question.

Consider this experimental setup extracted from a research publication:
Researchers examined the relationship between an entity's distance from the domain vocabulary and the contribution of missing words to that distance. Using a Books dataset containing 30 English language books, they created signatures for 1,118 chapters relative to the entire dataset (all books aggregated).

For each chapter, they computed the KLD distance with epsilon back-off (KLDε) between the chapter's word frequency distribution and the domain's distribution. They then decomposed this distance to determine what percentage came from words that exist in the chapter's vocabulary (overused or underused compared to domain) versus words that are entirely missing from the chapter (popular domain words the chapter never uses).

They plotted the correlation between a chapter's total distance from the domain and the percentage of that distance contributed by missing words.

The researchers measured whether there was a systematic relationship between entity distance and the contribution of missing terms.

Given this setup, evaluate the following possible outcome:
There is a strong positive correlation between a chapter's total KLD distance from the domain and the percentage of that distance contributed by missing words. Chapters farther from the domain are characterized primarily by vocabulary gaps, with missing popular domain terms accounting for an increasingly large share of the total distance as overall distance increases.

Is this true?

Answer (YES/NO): YES